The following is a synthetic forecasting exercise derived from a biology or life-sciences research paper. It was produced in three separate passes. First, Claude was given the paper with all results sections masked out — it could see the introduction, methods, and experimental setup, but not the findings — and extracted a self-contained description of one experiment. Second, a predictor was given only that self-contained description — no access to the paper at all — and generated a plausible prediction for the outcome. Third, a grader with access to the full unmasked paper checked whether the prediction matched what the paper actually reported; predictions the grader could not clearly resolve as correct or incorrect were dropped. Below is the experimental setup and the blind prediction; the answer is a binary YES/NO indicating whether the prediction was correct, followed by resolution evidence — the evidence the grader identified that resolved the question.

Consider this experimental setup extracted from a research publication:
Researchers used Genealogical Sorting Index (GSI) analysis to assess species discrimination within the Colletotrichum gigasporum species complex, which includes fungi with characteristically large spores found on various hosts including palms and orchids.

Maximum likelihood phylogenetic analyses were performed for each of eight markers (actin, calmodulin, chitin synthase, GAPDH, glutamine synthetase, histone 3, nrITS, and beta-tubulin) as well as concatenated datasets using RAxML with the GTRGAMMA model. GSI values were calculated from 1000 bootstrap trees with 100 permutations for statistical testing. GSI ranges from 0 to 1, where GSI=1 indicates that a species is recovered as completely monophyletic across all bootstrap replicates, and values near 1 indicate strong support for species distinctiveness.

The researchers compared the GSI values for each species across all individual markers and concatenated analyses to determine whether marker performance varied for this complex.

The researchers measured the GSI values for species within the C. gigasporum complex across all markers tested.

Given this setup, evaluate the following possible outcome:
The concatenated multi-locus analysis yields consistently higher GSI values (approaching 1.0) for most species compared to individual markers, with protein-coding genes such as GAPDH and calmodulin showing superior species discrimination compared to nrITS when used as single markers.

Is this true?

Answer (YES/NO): NO